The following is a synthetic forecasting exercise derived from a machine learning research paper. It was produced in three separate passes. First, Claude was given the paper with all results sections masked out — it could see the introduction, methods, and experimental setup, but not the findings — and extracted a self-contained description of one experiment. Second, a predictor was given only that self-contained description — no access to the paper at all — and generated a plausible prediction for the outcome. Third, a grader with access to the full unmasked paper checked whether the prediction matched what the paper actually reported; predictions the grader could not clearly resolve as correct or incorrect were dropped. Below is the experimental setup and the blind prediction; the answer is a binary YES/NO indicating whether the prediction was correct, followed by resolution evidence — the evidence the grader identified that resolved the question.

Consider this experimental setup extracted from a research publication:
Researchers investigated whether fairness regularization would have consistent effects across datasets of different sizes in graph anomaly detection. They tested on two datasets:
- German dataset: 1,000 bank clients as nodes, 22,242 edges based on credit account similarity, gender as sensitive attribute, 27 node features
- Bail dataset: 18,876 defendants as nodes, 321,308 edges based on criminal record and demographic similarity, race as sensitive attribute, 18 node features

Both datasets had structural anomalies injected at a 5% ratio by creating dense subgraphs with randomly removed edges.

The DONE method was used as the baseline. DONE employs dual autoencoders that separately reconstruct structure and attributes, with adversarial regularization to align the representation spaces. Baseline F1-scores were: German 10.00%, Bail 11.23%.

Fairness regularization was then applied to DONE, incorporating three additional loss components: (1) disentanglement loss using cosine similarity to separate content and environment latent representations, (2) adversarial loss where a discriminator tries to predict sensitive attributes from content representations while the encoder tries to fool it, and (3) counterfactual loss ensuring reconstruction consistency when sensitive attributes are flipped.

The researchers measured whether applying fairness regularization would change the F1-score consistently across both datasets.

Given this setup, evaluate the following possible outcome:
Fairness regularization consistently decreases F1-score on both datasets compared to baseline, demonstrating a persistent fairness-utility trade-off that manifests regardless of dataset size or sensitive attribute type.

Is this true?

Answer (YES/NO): NO